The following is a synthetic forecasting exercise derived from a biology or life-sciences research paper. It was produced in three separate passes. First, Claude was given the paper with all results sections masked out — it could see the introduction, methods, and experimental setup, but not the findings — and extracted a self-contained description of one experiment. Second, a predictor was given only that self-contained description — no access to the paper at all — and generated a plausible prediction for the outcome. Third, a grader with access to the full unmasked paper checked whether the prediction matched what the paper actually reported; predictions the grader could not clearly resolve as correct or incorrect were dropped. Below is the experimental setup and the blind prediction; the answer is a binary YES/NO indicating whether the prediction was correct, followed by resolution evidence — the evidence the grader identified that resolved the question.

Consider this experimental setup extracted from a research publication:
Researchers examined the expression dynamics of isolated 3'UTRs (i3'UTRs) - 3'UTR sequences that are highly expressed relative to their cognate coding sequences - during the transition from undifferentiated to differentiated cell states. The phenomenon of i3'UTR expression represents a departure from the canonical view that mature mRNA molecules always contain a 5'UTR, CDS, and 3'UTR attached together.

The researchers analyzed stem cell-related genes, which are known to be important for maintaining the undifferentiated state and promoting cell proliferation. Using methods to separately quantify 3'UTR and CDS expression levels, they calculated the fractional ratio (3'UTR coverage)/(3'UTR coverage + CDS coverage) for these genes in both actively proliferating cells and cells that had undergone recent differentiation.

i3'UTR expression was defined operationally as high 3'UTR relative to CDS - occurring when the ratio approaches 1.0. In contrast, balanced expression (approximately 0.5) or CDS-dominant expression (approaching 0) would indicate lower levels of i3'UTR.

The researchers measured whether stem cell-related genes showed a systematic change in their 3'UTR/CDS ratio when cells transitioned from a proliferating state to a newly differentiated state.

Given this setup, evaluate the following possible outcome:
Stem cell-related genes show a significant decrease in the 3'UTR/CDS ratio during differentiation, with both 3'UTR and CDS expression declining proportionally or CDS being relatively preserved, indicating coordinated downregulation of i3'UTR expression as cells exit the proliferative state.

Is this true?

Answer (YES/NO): NO